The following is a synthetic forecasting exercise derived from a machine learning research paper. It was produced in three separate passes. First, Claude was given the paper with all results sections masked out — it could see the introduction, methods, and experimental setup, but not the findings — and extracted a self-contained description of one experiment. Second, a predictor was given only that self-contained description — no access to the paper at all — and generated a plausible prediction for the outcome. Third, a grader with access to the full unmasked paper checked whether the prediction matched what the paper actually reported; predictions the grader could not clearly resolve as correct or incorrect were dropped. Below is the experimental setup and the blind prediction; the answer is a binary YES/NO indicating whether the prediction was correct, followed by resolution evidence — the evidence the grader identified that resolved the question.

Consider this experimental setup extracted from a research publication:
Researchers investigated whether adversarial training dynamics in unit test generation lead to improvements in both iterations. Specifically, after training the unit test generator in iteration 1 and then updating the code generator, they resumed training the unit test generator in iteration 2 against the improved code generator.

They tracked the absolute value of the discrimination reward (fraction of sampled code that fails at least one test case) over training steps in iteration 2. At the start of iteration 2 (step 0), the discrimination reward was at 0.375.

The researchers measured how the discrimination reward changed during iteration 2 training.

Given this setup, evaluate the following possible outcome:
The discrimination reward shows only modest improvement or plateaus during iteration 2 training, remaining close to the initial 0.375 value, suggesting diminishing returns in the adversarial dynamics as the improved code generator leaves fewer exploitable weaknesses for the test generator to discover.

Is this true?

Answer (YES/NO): NO